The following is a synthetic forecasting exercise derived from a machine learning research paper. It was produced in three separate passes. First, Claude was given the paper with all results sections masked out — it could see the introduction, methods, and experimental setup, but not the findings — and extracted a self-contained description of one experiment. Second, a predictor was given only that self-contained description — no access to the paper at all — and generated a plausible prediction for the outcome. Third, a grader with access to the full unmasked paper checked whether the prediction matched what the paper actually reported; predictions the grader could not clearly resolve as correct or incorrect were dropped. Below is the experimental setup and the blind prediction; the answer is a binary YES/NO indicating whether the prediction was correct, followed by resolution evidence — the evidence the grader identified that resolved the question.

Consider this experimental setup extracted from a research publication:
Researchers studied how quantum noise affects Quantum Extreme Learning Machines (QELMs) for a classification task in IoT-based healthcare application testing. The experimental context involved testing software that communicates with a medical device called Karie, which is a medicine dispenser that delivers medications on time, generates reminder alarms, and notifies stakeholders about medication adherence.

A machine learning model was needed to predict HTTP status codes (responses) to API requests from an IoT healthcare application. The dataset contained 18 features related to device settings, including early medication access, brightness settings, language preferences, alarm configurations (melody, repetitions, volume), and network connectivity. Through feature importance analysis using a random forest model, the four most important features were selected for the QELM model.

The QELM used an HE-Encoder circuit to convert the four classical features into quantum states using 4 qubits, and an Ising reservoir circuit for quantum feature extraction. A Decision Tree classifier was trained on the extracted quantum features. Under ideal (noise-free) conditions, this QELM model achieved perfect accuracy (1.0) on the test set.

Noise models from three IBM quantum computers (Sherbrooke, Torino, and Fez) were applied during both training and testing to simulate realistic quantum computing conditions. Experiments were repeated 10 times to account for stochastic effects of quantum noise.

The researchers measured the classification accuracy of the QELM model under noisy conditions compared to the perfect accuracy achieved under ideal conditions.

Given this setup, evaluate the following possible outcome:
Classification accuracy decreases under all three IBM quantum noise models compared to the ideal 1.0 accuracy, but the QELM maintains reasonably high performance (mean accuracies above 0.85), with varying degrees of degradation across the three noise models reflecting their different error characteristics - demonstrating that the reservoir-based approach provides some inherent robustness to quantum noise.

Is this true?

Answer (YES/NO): NO